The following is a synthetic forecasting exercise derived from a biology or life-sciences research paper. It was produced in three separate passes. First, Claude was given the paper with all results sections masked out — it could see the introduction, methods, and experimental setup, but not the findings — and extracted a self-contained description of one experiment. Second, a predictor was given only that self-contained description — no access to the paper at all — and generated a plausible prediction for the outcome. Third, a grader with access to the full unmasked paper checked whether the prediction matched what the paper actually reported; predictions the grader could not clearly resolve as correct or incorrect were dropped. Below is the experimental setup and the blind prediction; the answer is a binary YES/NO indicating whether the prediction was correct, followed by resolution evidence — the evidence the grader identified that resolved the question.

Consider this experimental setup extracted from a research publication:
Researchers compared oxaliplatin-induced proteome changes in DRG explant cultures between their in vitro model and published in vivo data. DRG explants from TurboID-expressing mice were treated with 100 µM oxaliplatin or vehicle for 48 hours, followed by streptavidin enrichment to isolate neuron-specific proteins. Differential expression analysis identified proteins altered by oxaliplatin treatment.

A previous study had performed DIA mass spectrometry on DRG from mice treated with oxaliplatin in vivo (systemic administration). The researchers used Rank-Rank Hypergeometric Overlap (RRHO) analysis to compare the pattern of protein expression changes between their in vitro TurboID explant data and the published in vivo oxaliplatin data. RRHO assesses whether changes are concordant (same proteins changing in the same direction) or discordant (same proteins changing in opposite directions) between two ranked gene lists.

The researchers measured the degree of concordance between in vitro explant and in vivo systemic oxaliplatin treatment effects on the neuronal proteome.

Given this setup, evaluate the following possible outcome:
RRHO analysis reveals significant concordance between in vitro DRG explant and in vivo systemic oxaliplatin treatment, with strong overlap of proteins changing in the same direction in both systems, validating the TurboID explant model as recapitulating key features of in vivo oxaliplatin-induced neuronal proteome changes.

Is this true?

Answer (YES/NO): YES